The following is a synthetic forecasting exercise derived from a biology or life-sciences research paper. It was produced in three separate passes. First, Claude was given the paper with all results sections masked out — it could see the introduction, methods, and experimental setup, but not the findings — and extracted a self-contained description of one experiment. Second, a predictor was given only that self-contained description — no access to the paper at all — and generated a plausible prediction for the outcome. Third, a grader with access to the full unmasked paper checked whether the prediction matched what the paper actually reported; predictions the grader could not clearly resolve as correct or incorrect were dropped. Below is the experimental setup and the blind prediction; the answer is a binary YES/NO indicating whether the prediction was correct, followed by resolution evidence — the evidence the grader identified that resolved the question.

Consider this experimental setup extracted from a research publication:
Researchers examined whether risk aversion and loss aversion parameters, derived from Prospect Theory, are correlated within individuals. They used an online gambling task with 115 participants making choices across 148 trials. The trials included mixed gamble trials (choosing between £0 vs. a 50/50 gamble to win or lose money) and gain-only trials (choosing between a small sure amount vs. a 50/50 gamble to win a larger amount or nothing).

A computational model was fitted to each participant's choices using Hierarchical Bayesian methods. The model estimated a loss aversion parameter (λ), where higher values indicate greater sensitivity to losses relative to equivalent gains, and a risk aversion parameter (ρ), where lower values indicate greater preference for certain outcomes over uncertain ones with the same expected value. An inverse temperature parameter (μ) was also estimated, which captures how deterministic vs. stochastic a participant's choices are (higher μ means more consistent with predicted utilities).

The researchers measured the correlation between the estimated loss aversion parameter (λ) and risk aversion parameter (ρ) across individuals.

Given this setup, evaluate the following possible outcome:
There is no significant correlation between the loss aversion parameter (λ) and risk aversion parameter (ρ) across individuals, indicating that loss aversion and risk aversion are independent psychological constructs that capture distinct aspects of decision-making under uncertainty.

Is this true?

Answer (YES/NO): YES